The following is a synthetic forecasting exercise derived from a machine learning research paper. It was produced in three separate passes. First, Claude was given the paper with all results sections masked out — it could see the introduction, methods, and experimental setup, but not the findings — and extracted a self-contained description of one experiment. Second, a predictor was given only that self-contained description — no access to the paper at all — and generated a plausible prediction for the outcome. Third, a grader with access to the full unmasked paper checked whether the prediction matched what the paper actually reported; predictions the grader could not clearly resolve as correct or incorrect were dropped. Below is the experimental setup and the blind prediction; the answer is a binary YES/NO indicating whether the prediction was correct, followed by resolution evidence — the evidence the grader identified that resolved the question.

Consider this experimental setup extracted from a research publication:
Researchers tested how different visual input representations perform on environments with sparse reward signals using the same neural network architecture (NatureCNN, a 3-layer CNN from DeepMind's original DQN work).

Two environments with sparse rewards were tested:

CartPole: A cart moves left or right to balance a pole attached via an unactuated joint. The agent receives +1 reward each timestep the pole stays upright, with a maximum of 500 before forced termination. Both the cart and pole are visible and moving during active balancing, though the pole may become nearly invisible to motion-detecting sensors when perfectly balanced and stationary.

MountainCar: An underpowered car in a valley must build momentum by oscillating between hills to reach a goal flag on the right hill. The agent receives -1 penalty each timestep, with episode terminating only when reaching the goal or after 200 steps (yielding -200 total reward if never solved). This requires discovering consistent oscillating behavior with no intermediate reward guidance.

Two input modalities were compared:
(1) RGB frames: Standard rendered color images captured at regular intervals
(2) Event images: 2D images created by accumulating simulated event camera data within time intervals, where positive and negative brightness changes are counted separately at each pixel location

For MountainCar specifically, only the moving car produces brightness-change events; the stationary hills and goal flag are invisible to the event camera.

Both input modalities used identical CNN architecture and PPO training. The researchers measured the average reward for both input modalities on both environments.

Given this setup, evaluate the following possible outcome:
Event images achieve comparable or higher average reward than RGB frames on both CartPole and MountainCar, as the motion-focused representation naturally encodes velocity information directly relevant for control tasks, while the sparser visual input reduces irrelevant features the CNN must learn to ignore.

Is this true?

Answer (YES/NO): YES